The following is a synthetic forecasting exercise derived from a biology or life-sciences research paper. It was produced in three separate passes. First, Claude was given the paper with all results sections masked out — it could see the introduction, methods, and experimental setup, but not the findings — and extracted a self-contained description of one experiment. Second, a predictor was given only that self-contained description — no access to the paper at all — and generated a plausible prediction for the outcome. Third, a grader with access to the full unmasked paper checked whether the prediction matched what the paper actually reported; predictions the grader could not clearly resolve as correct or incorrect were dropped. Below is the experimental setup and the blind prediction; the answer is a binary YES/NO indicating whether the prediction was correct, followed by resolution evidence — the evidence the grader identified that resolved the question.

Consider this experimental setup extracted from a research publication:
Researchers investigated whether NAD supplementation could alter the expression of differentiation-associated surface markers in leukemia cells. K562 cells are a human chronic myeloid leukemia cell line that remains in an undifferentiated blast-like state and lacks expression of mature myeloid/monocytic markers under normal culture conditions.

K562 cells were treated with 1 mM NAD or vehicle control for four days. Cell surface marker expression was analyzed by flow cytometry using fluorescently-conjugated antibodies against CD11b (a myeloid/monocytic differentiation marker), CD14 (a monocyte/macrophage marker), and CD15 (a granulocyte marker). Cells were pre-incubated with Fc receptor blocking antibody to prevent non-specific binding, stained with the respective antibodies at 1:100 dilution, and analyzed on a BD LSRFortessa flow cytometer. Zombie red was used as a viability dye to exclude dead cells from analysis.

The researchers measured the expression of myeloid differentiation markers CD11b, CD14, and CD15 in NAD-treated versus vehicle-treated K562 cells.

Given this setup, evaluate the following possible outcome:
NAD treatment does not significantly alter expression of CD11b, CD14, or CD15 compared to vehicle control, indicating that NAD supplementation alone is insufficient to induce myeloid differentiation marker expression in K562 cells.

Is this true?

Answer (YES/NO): NO